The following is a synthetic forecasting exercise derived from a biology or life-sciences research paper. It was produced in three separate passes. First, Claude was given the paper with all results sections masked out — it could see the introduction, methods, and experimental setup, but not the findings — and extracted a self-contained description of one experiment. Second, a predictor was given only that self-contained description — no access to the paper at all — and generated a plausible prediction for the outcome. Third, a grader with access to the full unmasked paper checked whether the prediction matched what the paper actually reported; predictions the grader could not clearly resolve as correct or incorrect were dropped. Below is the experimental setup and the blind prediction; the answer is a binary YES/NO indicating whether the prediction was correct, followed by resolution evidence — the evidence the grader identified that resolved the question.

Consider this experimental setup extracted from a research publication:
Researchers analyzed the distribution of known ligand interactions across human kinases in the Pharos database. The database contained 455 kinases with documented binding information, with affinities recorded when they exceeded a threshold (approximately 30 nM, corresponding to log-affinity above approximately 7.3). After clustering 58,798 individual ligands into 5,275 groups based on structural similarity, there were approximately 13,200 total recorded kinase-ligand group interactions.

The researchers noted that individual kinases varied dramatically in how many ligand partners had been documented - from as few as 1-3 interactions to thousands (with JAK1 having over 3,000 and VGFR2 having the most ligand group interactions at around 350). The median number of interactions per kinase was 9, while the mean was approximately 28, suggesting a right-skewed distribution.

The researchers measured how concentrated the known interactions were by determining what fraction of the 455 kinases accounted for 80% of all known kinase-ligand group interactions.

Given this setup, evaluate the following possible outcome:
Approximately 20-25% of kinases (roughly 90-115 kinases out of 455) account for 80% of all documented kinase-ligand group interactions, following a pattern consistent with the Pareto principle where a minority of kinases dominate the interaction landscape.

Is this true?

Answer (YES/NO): NO